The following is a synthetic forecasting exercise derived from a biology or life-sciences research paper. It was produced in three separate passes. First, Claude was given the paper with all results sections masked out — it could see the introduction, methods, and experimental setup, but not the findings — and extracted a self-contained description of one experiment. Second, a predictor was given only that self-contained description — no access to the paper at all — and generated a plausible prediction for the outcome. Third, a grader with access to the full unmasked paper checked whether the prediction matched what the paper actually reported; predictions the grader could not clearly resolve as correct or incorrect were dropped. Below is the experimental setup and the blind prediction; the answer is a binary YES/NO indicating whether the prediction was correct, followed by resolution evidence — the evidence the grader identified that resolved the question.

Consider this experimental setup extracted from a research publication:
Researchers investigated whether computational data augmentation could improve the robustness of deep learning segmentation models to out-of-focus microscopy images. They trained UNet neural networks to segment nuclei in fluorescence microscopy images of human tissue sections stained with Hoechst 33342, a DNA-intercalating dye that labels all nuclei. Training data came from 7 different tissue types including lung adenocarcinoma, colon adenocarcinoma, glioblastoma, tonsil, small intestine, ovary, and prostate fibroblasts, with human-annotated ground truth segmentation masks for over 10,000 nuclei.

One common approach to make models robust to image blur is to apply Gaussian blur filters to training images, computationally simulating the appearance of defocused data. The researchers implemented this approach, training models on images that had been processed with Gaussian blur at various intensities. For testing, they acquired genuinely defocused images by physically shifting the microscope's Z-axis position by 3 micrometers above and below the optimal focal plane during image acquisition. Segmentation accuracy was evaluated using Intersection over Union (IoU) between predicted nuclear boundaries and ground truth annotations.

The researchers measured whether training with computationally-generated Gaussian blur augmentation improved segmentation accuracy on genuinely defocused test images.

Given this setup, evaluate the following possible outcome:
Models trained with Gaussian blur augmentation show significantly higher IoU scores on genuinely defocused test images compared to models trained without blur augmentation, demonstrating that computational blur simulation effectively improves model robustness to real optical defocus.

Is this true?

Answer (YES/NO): NO